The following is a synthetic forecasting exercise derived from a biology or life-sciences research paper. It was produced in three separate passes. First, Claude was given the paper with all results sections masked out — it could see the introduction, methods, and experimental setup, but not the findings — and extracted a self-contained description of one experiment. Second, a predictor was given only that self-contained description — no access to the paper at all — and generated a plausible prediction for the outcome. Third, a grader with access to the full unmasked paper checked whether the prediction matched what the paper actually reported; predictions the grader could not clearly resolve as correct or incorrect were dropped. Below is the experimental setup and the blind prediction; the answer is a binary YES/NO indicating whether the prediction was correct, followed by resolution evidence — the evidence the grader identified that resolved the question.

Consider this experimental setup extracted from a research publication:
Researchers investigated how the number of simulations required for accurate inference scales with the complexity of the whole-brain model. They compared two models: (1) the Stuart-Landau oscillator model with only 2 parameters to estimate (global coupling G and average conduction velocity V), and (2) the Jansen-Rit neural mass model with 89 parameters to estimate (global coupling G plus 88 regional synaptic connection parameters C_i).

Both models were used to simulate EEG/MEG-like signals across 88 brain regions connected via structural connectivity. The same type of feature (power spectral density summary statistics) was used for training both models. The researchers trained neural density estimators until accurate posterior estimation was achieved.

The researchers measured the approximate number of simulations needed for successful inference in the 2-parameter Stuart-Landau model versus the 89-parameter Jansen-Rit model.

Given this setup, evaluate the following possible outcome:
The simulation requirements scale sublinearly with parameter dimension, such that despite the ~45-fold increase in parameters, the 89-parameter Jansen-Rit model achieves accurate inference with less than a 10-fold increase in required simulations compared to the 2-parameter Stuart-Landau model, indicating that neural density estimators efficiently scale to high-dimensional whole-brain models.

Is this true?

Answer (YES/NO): NO